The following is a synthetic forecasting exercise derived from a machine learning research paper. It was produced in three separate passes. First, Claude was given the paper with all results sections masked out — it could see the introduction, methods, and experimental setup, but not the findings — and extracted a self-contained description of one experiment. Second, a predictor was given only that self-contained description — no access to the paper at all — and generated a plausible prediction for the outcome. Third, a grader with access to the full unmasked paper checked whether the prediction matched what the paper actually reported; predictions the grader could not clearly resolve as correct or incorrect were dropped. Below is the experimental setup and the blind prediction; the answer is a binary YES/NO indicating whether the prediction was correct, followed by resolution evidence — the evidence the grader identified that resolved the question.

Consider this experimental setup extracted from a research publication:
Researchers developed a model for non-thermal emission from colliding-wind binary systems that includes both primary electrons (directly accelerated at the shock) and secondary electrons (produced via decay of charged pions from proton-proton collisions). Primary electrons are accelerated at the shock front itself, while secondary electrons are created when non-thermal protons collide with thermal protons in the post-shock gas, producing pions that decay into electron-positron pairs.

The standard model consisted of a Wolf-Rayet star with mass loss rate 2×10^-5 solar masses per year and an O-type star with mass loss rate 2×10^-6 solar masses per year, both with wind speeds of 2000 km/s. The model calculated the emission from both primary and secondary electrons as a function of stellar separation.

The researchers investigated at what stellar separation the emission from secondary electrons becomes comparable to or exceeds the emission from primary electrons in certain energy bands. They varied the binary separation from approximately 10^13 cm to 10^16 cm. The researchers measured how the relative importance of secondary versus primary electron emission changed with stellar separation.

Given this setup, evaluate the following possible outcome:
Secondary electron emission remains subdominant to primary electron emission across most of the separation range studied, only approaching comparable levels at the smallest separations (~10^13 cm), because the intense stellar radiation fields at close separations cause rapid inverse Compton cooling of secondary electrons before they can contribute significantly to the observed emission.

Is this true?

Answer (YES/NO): NO